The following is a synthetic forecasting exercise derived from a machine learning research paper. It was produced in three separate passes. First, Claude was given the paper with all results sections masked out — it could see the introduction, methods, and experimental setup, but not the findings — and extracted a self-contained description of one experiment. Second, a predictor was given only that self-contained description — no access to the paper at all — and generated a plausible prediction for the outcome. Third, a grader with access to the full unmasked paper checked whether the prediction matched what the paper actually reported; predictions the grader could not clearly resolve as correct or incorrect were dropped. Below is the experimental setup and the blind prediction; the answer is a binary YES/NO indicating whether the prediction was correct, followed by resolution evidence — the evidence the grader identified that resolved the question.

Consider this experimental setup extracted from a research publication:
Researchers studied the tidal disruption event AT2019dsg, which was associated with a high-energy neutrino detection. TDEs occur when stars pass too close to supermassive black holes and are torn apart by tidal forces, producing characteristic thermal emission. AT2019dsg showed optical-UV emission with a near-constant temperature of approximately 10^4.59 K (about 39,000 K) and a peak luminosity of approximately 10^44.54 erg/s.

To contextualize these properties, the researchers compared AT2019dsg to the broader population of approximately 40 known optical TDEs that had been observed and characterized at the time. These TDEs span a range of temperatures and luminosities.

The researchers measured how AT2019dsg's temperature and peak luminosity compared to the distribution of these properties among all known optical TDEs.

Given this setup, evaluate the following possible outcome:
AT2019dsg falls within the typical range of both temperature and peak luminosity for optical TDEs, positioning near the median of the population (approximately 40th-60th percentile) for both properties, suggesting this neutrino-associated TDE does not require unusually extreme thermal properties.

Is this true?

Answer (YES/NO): NO